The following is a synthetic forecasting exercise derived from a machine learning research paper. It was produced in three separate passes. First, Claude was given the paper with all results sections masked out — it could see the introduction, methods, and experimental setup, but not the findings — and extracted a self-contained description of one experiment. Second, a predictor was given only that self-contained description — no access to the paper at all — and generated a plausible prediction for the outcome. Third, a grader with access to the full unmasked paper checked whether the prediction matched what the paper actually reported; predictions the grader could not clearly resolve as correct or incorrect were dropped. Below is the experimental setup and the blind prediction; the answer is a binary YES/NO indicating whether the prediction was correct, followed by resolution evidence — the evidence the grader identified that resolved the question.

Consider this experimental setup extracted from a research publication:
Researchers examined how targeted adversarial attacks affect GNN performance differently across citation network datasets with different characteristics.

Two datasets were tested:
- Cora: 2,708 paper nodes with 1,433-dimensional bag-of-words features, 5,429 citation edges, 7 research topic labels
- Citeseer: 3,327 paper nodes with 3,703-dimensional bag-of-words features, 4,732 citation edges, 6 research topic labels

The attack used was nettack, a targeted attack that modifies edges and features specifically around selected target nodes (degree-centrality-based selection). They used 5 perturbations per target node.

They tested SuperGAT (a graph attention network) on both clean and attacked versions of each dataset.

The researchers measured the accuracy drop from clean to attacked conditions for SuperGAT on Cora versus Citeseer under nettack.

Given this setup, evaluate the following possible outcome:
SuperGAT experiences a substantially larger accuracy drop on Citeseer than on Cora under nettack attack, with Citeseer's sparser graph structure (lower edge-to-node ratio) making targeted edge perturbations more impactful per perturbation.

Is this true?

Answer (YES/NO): YES